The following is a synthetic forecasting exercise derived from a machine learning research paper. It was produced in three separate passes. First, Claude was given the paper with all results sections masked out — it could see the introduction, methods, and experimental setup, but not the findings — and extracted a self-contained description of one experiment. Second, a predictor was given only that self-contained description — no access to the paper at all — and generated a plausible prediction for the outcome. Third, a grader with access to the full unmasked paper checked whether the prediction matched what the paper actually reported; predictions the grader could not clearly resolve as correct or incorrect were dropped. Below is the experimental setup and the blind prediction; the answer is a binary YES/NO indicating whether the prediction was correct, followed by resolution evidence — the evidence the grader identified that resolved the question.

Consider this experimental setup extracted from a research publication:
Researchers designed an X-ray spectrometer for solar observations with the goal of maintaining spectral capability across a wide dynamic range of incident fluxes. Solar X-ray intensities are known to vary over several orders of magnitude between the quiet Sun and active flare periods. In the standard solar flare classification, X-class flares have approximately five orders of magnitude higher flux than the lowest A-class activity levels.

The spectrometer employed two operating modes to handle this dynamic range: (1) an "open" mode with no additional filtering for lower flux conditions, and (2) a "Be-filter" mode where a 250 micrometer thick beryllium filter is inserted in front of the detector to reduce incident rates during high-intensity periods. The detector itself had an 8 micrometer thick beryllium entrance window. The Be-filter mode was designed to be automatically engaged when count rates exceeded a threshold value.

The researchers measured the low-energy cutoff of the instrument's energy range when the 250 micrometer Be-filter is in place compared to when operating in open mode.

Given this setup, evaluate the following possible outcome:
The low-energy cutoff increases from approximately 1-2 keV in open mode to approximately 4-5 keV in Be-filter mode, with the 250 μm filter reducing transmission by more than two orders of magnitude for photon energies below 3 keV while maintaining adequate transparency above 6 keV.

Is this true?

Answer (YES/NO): NO